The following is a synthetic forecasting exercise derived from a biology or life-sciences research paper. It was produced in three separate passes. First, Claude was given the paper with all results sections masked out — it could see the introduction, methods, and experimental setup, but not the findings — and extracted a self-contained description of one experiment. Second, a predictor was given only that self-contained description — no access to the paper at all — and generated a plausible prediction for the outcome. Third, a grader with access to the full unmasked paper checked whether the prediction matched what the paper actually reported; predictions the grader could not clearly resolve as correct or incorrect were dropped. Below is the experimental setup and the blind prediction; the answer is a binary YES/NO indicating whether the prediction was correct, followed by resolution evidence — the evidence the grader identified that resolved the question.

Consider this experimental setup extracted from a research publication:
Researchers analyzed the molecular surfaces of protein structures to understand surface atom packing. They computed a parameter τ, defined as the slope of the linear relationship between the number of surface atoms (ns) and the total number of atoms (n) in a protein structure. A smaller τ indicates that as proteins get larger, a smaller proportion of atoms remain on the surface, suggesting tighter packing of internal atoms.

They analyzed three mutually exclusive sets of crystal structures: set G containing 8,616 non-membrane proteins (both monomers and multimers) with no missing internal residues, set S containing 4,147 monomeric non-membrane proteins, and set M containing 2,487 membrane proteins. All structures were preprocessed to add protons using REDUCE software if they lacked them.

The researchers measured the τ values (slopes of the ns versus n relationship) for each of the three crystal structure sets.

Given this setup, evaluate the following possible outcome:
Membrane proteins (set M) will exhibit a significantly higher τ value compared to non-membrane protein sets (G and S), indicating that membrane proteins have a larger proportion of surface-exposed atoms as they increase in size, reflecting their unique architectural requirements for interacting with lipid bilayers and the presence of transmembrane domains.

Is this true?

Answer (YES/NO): NO